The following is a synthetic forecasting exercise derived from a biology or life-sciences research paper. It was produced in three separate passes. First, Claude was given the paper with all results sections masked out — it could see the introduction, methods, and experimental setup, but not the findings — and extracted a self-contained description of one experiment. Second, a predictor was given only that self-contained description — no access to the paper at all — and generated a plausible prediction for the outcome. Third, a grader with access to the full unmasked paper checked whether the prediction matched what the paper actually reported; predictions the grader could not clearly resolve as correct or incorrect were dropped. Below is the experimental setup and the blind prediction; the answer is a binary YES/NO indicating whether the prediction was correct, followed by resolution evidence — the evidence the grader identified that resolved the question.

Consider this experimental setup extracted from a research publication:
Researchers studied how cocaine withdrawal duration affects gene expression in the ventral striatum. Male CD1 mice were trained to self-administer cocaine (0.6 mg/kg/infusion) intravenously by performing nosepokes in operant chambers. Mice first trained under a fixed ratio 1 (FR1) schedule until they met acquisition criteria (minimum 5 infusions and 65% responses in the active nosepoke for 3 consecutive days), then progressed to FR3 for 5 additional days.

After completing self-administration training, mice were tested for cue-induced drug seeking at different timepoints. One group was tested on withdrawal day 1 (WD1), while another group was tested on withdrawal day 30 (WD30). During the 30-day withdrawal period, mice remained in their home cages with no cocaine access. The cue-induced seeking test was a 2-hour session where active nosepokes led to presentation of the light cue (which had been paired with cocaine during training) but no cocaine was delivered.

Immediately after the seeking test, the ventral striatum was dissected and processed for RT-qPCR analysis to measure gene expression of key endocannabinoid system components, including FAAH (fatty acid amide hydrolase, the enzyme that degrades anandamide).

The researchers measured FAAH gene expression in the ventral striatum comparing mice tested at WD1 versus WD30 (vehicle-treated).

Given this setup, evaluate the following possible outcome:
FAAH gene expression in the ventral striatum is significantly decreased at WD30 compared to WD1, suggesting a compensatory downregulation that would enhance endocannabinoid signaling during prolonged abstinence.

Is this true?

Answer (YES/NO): NO